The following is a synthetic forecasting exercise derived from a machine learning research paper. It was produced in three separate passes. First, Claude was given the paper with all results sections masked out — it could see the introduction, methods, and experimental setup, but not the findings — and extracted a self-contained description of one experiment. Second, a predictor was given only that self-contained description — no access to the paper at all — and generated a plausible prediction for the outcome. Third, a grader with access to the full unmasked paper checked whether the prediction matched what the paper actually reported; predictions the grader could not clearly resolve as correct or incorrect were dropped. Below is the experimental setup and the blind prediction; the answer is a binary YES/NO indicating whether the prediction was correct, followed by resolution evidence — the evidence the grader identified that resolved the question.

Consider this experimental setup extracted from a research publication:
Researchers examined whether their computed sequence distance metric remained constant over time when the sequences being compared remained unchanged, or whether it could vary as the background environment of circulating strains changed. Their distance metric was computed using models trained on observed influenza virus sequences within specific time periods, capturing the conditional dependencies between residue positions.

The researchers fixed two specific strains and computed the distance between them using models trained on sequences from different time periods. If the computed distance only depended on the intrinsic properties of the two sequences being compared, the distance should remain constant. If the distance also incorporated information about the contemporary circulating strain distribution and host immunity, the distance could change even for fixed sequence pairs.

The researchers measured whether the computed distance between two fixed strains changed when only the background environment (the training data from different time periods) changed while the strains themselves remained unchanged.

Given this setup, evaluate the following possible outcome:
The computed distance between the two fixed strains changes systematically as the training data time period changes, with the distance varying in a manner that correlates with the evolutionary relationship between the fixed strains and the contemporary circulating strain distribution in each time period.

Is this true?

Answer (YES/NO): NO